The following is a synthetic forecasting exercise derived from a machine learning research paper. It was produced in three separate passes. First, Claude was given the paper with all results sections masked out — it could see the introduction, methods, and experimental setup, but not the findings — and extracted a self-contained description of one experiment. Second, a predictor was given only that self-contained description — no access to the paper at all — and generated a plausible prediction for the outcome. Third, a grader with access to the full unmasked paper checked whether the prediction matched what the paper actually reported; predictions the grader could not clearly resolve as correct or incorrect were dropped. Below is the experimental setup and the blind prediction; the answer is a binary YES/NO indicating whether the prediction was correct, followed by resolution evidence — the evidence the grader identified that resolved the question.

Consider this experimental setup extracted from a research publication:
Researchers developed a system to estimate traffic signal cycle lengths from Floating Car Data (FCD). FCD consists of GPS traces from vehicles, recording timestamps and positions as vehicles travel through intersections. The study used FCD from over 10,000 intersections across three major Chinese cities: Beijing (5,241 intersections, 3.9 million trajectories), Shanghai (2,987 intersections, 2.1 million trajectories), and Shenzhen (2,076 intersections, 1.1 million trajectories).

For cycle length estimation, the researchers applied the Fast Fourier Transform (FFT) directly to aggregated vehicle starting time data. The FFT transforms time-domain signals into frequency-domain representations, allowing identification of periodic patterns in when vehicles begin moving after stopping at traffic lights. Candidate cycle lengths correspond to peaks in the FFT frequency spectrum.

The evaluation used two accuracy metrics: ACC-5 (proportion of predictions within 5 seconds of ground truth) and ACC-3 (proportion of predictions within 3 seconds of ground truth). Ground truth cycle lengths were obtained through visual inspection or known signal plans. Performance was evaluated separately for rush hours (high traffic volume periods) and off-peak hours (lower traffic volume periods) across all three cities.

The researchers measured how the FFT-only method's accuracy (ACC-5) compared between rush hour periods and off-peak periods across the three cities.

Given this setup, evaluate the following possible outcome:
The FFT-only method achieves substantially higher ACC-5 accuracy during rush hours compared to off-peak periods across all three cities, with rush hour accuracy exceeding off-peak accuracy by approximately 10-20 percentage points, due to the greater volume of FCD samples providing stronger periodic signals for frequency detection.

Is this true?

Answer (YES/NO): NO